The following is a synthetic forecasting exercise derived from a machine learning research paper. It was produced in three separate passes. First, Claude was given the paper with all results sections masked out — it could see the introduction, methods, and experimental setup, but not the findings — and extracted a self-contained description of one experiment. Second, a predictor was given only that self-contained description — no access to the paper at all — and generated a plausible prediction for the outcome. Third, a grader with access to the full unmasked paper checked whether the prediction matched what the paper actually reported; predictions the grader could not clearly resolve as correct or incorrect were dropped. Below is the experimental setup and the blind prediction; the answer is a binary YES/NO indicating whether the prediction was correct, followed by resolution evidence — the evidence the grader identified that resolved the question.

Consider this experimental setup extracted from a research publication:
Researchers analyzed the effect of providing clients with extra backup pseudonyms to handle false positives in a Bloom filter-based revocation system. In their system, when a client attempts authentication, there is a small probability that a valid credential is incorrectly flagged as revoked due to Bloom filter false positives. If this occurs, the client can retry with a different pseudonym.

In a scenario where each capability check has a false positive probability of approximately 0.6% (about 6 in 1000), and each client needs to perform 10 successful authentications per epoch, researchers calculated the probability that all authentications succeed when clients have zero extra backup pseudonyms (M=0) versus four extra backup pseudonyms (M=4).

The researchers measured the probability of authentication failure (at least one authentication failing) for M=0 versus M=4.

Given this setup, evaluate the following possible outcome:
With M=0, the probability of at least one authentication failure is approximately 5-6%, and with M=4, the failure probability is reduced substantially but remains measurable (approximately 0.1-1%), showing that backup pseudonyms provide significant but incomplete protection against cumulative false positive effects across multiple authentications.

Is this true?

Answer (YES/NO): NO